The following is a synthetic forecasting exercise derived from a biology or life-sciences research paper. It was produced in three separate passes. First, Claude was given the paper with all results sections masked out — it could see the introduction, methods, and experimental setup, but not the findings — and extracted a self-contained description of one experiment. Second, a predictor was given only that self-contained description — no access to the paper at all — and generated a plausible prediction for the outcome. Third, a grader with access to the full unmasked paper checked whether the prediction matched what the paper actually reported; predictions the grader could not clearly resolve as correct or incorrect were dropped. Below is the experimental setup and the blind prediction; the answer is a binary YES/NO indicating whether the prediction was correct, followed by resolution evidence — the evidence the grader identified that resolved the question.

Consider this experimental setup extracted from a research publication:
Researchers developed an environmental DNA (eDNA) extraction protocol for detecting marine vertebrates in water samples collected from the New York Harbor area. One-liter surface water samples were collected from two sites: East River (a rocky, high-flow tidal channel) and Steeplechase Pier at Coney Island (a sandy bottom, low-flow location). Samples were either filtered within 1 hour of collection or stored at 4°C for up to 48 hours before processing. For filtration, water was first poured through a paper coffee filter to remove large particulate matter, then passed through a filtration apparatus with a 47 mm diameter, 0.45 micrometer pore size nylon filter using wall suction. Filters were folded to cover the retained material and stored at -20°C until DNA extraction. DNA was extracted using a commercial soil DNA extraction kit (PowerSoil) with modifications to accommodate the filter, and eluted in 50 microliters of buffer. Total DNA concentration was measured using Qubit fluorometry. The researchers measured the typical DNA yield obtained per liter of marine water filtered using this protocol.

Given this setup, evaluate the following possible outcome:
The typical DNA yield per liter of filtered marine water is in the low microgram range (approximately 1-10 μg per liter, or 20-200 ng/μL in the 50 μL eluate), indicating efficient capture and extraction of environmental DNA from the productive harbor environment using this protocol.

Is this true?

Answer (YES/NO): YES